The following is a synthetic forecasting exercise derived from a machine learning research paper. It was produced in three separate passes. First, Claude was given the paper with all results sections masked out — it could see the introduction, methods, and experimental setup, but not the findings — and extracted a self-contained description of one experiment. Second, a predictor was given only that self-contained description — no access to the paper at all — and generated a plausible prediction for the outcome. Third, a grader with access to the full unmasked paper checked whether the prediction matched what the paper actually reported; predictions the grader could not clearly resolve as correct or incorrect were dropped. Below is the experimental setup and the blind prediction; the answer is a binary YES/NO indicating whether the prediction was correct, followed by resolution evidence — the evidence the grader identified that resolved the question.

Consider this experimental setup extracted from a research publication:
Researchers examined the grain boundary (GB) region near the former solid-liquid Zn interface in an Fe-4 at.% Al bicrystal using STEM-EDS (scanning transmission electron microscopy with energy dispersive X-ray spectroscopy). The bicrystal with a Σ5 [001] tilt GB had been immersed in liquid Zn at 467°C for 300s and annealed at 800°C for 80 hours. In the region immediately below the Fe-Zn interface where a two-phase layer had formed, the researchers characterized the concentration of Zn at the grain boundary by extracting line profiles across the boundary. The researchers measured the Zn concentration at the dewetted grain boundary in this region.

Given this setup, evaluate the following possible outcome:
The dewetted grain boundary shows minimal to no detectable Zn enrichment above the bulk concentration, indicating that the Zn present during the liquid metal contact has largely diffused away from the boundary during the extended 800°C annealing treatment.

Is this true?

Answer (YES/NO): NO